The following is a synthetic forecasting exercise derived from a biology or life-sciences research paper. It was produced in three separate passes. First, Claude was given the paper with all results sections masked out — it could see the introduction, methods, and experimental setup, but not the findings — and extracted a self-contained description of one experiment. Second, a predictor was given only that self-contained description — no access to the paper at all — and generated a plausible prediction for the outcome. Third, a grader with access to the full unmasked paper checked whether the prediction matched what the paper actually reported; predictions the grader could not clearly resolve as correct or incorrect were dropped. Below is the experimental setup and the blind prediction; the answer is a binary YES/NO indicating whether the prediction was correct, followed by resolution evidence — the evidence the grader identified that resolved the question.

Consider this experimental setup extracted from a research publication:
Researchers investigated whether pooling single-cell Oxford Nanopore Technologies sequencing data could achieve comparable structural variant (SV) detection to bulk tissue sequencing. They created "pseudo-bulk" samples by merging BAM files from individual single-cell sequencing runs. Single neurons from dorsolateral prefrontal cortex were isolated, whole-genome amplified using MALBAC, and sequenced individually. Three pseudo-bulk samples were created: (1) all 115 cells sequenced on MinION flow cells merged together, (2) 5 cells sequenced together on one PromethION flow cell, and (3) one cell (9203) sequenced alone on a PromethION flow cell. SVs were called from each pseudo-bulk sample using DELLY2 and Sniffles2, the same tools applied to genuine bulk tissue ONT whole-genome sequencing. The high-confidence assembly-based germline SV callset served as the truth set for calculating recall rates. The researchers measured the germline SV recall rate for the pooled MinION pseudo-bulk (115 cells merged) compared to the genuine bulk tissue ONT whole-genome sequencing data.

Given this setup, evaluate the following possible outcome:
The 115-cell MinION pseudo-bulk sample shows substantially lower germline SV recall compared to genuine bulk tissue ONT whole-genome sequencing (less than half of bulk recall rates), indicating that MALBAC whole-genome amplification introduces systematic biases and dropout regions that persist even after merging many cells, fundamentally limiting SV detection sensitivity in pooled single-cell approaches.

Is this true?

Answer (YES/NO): YES